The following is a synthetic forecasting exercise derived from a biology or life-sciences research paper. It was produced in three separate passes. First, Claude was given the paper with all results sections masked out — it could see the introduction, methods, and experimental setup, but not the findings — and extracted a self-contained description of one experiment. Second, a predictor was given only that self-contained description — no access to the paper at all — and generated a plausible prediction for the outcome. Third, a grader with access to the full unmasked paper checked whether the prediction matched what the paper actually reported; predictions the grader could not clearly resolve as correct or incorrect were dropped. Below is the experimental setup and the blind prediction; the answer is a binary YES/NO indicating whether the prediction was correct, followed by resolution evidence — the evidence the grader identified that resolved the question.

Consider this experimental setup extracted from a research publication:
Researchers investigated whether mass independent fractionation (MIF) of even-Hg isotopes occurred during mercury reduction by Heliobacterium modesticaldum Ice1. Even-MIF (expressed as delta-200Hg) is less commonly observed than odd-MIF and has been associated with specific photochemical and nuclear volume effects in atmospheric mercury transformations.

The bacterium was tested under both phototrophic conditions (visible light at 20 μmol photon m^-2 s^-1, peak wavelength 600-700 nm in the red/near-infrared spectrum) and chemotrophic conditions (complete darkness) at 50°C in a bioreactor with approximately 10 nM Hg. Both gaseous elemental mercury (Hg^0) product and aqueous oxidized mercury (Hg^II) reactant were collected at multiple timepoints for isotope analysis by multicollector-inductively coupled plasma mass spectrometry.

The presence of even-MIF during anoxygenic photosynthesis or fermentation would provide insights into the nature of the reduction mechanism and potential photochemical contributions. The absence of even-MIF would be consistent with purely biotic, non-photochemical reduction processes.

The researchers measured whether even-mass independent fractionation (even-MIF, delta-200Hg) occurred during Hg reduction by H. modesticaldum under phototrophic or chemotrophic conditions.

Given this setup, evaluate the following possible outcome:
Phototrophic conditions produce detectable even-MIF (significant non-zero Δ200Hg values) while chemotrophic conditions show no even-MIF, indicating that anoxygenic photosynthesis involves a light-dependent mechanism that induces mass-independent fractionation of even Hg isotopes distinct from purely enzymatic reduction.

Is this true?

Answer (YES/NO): NO